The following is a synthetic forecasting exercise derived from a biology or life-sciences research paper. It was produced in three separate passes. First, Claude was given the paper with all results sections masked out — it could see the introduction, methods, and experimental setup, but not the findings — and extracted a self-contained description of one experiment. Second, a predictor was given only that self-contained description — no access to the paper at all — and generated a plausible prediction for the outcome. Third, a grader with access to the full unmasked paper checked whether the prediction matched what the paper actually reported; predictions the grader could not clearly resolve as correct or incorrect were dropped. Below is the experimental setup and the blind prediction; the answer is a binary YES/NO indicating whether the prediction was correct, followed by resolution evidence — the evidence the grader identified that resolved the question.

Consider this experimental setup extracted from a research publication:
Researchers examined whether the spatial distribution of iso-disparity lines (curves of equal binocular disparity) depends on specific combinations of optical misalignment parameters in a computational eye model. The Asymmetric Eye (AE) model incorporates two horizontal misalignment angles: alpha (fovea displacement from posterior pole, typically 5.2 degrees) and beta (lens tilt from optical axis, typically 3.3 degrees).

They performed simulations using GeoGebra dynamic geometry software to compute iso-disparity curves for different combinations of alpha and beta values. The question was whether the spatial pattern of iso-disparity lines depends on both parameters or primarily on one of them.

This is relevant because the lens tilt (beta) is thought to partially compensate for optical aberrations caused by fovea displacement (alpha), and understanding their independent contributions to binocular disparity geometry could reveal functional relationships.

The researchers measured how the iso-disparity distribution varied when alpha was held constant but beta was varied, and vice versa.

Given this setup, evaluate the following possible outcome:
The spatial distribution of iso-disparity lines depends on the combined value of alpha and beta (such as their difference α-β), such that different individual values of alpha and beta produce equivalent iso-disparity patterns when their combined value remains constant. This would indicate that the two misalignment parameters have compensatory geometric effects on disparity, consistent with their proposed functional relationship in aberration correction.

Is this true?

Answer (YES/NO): NO